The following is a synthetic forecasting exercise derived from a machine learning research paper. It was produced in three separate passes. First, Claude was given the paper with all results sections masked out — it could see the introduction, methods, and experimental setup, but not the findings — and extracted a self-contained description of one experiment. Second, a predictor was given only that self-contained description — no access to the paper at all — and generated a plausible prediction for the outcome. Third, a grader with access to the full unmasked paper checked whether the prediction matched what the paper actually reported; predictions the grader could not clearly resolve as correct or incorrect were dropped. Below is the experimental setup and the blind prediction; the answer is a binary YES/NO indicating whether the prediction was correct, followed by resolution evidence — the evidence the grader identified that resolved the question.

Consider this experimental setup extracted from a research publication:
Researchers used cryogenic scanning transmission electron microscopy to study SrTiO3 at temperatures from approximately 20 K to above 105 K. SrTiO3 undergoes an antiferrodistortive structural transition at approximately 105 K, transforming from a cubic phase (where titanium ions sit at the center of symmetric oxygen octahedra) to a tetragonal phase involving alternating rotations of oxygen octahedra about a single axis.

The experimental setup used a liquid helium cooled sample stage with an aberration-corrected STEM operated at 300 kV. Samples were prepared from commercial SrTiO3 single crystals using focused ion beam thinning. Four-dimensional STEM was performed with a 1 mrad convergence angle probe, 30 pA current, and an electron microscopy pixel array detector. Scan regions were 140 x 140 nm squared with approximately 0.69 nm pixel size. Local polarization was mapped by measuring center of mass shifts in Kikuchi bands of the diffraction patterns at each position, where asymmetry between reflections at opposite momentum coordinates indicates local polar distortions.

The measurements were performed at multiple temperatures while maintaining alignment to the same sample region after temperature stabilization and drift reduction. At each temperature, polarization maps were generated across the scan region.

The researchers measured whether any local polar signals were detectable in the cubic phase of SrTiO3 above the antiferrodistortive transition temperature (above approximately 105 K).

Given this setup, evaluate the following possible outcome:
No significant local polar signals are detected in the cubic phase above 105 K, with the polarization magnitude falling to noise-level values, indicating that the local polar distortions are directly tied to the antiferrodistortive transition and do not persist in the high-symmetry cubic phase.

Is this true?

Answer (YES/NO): YES